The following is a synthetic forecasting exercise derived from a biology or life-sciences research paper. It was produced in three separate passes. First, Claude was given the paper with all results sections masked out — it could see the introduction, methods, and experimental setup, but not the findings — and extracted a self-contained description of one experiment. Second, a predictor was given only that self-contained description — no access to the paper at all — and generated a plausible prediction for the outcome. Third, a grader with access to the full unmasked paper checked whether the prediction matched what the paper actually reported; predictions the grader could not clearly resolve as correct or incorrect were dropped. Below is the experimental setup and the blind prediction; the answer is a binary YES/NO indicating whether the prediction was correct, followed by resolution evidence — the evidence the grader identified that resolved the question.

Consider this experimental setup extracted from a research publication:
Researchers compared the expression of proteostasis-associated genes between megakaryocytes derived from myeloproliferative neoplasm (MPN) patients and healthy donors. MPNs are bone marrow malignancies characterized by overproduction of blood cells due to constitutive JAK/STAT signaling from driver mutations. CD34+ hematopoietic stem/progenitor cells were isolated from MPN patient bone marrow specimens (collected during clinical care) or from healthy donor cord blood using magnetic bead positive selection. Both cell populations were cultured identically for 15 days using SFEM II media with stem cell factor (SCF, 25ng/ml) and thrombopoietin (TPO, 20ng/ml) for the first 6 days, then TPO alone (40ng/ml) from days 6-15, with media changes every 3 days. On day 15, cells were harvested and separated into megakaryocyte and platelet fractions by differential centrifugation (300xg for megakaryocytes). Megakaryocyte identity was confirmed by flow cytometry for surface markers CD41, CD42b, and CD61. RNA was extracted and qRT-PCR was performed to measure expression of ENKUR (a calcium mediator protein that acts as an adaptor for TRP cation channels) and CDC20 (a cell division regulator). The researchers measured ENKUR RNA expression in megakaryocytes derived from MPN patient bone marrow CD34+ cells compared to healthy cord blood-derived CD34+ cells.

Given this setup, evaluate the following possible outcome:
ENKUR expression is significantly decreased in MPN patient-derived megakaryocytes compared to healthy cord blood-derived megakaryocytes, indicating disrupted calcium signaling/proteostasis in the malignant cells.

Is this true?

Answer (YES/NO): YES